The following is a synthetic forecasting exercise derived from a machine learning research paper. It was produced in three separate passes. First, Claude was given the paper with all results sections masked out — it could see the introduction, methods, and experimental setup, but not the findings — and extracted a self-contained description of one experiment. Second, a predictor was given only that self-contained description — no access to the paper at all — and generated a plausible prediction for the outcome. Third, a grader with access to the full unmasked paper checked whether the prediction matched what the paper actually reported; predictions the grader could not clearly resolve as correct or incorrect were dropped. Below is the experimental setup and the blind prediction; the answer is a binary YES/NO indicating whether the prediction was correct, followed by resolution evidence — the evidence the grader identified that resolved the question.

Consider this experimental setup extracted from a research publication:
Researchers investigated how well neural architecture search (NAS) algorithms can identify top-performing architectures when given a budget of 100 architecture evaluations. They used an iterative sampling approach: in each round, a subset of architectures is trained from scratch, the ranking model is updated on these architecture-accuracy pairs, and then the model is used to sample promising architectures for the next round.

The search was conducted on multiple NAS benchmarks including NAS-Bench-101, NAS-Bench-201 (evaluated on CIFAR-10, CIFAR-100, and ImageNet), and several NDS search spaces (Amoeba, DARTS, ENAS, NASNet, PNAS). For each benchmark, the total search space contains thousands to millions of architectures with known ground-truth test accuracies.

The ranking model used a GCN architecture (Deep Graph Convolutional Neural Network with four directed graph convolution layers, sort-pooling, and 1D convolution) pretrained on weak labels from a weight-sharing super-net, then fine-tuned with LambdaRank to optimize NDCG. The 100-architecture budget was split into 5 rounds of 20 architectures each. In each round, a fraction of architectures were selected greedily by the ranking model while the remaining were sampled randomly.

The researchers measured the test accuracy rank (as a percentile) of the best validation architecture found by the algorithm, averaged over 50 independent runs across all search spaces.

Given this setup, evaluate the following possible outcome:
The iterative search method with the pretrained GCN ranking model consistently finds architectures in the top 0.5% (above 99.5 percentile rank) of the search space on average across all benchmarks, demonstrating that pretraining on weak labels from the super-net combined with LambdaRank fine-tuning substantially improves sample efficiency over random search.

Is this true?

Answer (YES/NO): YES